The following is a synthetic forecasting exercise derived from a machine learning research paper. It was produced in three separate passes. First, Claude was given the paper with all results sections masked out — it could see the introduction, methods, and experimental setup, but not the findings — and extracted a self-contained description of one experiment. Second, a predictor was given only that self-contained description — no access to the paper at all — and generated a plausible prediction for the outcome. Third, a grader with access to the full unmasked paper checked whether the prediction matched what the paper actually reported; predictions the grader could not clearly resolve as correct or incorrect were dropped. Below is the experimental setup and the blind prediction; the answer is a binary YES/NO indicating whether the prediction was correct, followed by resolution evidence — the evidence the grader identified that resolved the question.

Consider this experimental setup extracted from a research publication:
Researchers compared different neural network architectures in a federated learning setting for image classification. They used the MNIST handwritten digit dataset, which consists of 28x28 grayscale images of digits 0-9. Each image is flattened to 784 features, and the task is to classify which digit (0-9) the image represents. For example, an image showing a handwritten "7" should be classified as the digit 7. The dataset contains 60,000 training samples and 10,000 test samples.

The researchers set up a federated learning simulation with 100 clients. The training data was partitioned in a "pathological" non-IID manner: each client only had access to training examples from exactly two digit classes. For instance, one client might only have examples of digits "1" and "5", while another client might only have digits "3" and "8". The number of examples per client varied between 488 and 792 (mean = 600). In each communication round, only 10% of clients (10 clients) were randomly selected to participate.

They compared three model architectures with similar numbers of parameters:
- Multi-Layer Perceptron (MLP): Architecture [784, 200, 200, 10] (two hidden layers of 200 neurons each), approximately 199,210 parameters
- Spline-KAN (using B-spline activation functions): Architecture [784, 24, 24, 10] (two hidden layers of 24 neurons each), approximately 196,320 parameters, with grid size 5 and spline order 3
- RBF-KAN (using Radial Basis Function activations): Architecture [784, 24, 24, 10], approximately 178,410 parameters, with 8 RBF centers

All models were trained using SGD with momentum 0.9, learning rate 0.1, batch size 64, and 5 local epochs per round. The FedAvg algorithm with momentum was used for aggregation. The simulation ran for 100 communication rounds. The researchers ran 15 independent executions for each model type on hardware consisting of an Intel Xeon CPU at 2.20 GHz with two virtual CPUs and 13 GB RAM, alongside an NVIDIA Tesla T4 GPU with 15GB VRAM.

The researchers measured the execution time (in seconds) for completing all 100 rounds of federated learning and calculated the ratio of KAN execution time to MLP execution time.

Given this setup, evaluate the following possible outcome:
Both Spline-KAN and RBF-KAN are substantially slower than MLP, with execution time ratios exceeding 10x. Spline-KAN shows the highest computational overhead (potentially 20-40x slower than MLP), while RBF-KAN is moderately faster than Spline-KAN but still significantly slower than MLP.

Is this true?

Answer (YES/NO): NO